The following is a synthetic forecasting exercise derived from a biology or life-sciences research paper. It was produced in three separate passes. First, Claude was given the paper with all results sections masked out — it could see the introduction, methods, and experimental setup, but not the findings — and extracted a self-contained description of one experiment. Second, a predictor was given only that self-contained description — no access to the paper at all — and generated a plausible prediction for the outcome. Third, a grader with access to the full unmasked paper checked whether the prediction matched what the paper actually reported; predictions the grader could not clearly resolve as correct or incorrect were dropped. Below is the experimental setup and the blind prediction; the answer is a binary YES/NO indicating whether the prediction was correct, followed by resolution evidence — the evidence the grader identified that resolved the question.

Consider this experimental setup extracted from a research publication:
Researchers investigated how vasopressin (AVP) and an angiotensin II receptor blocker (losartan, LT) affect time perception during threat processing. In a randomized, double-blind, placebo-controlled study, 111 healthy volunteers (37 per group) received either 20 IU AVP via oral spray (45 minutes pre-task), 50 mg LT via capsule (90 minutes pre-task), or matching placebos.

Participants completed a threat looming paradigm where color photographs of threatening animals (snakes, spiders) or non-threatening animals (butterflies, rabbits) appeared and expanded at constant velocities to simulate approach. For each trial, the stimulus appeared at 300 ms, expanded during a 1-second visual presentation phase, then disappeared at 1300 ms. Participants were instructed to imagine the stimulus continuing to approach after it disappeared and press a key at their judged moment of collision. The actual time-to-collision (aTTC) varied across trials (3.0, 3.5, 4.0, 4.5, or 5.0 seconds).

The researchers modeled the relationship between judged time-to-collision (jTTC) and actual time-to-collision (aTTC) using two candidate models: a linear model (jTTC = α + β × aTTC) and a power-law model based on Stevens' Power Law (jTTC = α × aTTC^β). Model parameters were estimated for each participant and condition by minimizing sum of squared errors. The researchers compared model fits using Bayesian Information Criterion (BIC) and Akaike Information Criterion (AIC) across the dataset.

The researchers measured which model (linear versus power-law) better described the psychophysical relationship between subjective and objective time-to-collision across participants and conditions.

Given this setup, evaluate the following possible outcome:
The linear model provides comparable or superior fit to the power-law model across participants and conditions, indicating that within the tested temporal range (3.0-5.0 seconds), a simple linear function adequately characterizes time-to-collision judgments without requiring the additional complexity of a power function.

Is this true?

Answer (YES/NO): NO